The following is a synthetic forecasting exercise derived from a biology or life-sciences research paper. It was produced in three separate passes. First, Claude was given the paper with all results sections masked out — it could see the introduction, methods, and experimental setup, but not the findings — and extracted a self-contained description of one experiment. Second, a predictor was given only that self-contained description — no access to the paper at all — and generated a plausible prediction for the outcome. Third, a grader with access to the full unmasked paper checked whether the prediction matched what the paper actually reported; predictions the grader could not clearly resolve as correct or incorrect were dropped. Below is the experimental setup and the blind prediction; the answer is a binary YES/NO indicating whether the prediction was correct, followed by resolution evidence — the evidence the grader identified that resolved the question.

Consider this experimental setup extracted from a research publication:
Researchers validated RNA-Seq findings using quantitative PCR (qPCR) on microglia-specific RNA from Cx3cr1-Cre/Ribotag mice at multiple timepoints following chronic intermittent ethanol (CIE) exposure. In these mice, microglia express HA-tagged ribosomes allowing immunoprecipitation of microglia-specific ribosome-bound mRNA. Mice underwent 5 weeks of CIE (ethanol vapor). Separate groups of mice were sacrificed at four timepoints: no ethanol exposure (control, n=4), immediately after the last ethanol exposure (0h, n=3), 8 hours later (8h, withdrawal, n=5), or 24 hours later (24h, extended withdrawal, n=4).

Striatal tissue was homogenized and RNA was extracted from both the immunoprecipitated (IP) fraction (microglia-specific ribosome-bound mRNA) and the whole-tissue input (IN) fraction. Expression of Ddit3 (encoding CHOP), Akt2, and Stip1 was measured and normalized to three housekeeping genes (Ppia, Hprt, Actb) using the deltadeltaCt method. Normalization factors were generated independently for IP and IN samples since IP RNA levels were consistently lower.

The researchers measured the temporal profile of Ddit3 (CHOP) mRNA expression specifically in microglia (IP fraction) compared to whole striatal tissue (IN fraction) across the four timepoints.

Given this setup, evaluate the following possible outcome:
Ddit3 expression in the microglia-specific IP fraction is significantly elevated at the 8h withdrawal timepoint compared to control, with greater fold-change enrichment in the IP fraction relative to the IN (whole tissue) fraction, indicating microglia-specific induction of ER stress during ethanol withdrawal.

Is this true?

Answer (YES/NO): NO